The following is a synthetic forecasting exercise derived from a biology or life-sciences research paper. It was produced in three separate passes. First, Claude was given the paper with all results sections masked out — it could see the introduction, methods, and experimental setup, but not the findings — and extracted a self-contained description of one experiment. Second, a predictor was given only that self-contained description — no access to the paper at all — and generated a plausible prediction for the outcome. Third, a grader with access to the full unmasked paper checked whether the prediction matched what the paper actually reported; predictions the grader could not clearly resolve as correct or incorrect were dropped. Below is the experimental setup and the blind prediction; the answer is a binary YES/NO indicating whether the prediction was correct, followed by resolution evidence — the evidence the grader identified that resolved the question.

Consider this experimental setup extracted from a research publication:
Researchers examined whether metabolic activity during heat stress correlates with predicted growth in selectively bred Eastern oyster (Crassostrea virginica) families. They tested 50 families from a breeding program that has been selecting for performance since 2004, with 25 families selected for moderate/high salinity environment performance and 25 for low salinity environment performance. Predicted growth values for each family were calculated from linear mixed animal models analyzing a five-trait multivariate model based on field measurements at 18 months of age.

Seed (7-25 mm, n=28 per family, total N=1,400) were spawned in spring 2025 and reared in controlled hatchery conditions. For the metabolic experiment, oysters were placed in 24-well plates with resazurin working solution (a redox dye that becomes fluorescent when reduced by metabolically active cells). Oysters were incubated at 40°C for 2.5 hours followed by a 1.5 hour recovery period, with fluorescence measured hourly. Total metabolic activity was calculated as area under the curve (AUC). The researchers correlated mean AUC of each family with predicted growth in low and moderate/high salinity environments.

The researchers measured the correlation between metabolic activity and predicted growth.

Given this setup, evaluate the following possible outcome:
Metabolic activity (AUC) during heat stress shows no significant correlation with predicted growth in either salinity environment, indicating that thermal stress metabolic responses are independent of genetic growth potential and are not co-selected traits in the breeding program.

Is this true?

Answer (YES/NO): YES